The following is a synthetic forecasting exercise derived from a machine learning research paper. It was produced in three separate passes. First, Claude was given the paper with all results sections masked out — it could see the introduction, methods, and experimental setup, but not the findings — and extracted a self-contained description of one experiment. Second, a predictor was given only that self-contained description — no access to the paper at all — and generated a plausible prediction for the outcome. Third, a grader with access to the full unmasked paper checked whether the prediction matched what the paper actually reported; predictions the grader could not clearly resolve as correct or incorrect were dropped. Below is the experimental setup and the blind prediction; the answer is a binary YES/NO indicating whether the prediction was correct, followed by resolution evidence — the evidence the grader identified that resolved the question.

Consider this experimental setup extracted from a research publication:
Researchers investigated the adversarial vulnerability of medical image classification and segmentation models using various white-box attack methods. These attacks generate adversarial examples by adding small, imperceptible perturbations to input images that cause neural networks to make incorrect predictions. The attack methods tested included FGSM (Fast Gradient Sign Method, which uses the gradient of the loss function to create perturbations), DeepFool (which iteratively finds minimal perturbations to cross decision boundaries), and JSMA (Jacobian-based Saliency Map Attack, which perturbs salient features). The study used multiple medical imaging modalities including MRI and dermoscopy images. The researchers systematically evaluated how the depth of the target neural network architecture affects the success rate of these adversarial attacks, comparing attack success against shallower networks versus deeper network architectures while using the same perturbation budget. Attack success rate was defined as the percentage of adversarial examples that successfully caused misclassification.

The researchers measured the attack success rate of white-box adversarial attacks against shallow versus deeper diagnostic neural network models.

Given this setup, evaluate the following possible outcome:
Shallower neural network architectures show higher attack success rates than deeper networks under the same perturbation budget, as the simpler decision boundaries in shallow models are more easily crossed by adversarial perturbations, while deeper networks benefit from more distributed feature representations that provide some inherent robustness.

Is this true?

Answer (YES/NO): YES